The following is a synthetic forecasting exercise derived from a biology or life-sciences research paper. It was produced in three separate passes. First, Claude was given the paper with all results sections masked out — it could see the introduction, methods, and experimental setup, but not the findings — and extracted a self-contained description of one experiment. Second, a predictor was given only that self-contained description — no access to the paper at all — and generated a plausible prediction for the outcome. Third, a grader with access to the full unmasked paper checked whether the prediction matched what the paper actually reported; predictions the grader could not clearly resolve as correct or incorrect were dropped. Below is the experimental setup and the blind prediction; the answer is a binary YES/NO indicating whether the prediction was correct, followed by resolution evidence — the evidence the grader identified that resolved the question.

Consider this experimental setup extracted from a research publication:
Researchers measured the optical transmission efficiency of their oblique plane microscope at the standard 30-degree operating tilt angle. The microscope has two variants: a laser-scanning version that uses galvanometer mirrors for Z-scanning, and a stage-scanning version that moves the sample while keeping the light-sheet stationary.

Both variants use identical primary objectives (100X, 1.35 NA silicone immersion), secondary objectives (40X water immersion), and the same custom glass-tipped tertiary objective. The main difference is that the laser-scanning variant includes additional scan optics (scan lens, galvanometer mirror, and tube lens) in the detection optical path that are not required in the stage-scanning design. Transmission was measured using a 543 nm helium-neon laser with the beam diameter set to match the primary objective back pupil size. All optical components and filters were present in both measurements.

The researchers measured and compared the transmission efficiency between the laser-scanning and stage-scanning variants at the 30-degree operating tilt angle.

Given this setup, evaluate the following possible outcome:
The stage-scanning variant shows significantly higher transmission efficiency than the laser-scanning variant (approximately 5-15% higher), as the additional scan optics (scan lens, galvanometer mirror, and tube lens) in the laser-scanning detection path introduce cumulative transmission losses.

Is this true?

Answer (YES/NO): YES